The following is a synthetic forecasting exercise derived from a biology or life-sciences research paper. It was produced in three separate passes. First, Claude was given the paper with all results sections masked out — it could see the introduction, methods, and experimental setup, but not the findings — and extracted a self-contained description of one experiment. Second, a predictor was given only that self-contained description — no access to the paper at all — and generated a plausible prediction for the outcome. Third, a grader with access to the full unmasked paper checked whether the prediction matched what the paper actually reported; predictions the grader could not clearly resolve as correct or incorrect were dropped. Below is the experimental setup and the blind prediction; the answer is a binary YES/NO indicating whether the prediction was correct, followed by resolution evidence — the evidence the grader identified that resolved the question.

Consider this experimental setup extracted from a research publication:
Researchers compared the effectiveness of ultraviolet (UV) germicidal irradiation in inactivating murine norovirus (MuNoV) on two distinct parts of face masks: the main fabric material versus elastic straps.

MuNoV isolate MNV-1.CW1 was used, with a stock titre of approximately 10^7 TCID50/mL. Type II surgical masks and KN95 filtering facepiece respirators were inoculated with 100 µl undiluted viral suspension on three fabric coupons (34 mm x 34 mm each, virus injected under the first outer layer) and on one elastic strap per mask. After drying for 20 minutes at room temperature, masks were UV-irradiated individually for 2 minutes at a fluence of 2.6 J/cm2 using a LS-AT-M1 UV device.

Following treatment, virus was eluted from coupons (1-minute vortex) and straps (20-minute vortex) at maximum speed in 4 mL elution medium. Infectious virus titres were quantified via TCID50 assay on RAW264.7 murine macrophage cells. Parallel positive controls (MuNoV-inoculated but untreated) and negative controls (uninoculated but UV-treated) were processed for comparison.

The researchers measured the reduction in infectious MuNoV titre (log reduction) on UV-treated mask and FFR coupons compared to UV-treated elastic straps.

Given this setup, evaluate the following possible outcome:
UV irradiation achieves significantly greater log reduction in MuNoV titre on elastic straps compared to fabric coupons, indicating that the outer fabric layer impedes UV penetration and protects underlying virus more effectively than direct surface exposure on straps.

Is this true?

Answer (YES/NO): NO